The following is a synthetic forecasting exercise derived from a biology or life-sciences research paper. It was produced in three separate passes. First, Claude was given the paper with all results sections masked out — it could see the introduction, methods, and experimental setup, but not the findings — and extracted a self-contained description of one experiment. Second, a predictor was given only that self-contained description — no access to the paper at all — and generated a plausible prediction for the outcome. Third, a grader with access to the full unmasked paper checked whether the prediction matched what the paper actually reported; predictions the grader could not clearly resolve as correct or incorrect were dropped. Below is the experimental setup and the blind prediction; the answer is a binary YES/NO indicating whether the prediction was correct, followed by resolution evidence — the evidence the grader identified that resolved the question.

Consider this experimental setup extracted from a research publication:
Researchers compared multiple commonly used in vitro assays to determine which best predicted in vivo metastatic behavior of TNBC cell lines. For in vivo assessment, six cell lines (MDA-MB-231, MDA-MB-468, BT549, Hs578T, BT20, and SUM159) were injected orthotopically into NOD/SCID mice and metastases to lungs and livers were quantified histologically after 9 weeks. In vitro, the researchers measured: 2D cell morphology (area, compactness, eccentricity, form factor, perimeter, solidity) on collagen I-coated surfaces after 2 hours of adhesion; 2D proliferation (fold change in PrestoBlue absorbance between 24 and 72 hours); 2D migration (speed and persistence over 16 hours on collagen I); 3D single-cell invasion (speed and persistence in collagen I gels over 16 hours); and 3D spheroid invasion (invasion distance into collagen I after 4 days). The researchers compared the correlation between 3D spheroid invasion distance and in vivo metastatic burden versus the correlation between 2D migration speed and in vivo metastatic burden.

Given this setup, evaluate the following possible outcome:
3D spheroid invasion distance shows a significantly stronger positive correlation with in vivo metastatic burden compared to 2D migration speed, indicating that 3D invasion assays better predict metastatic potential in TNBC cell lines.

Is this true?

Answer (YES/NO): NO